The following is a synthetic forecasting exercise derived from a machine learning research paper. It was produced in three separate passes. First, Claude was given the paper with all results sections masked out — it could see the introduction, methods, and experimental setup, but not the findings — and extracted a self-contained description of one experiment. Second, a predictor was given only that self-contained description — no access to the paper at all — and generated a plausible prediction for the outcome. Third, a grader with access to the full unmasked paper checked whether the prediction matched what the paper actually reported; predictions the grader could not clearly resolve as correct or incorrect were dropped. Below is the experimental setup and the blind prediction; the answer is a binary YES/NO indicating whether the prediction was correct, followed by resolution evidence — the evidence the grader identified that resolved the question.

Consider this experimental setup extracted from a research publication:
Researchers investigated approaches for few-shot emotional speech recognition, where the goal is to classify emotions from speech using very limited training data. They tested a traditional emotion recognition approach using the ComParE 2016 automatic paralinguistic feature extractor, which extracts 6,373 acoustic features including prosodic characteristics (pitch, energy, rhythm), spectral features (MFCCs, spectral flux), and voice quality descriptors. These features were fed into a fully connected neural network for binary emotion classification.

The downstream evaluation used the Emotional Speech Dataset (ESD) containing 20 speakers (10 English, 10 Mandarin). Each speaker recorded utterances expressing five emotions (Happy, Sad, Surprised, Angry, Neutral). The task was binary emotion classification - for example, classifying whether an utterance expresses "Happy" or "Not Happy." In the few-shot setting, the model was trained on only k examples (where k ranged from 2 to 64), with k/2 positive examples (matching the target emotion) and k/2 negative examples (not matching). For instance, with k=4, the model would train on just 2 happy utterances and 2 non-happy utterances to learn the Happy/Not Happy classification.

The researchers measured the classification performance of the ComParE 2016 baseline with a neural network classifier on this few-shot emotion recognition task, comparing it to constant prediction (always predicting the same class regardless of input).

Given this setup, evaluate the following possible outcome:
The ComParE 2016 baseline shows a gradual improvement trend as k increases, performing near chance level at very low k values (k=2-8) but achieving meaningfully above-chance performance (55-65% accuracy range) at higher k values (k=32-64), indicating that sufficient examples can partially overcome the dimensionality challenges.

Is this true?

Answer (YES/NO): NO